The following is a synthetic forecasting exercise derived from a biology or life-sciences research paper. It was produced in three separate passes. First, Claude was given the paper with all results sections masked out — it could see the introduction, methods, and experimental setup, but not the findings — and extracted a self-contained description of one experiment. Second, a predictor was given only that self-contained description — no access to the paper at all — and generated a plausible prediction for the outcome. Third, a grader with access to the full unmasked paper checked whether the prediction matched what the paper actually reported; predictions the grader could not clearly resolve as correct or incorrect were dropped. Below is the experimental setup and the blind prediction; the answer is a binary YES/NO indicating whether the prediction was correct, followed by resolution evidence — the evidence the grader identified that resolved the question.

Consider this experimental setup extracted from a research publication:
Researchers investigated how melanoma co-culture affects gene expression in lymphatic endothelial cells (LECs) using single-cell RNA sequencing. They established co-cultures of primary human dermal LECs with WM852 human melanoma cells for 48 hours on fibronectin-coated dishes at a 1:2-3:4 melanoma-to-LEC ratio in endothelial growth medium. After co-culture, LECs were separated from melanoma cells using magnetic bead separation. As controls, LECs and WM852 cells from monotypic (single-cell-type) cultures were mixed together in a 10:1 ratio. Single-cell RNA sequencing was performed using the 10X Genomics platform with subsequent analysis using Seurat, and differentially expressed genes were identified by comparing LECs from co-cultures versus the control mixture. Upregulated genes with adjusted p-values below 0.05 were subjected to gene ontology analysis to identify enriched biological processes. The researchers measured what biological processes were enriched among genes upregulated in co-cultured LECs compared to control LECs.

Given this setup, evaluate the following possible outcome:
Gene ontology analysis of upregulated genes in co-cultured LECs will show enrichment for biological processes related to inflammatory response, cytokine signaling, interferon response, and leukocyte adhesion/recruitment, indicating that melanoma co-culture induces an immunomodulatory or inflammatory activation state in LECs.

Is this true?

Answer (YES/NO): NO